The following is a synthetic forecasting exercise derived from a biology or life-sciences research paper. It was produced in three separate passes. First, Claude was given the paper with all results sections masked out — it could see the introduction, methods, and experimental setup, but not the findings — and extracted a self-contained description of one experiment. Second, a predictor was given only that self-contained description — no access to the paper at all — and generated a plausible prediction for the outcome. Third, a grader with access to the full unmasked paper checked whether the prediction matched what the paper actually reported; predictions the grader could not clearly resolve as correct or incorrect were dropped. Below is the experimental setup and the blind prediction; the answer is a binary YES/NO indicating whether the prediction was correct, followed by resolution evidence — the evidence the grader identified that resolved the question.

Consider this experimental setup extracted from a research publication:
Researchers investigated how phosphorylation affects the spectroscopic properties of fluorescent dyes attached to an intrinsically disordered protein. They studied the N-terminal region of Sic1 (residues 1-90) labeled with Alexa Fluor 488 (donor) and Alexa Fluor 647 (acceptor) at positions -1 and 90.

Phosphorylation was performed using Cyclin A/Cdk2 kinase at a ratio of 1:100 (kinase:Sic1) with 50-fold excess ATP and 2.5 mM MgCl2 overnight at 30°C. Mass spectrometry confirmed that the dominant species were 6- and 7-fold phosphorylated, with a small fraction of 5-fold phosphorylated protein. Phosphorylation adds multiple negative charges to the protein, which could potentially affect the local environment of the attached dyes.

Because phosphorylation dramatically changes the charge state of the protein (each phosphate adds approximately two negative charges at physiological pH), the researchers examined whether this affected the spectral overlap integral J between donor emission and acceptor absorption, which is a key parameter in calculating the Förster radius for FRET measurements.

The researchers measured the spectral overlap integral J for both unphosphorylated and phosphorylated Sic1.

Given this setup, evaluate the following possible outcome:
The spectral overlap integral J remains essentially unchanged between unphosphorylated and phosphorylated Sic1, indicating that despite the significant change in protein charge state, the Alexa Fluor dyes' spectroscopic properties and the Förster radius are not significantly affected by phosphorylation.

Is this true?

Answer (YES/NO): YES